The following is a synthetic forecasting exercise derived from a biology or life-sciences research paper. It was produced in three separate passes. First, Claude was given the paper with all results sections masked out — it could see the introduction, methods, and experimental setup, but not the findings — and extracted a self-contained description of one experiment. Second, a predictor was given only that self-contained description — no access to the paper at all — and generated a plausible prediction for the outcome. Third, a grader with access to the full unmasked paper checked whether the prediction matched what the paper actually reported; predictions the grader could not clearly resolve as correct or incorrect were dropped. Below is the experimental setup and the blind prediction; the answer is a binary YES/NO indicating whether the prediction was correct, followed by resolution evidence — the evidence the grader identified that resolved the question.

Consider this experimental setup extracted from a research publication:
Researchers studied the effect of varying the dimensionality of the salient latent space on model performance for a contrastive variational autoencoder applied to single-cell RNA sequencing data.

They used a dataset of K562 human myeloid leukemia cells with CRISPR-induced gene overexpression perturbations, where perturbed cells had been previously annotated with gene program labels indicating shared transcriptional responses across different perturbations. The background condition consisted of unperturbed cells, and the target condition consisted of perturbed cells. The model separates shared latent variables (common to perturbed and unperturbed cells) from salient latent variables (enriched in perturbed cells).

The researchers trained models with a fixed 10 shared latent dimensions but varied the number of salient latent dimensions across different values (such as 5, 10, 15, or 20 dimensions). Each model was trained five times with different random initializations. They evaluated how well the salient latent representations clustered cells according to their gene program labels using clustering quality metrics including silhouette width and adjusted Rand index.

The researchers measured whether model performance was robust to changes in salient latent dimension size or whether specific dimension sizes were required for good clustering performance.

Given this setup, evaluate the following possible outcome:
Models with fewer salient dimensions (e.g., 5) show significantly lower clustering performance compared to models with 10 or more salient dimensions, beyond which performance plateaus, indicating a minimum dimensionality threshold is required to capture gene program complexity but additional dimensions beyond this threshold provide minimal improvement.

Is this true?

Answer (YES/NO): NO